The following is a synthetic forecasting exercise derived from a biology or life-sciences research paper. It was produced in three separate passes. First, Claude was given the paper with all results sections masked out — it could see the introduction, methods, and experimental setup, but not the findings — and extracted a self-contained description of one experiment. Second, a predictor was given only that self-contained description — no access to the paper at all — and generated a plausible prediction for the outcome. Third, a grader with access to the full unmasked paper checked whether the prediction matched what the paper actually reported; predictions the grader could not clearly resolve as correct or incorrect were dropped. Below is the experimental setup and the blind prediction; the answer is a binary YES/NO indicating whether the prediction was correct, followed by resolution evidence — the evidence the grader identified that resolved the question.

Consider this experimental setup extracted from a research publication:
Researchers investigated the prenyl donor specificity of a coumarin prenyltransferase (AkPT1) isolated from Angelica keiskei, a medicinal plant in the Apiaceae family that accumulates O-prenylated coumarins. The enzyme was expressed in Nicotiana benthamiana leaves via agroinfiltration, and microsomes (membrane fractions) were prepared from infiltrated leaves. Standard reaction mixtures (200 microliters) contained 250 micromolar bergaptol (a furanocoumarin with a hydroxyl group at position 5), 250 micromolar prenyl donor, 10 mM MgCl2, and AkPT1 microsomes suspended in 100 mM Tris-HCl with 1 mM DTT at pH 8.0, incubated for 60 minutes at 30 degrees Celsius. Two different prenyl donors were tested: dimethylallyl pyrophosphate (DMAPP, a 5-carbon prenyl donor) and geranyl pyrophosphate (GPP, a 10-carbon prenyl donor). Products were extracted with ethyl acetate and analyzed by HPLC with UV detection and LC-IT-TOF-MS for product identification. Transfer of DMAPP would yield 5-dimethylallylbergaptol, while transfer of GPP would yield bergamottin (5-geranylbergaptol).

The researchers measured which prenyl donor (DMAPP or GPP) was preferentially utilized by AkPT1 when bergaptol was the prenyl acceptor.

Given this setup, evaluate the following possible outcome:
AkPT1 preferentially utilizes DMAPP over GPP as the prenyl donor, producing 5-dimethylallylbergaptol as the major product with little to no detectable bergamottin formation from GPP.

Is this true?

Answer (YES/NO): NO